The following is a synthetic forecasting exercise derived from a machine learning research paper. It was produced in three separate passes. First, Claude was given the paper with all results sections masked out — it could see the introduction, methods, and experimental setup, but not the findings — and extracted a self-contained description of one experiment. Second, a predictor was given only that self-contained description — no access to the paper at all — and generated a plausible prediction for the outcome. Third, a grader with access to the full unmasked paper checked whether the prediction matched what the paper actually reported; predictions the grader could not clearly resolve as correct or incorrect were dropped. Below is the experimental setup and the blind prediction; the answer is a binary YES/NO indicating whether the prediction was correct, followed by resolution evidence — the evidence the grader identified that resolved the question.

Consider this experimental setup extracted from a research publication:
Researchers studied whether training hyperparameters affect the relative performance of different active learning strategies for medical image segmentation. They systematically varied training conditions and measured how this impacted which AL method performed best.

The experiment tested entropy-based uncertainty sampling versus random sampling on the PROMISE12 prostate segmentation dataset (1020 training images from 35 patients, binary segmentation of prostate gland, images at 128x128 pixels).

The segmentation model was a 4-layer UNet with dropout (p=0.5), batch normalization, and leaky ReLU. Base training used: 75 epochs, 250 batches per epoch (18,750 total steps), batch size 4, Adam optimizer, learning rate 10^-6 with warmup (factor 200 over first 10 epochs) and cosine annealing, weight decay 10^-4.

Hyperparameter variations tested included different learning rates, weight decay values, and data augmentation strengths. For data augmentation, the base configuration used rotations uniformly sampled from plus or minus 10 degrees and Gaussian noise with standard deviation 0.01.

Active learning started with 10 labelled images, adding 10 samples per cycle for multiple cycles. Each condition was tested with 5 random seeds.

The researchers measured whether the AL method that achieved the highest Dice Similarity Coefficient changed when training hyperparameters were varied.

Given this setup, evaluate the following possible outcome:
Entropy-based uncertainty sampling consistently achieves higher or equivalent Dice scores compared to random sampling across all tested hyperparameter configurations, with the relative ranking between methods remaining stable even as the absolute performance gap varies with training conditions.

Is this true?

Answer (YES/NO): NO